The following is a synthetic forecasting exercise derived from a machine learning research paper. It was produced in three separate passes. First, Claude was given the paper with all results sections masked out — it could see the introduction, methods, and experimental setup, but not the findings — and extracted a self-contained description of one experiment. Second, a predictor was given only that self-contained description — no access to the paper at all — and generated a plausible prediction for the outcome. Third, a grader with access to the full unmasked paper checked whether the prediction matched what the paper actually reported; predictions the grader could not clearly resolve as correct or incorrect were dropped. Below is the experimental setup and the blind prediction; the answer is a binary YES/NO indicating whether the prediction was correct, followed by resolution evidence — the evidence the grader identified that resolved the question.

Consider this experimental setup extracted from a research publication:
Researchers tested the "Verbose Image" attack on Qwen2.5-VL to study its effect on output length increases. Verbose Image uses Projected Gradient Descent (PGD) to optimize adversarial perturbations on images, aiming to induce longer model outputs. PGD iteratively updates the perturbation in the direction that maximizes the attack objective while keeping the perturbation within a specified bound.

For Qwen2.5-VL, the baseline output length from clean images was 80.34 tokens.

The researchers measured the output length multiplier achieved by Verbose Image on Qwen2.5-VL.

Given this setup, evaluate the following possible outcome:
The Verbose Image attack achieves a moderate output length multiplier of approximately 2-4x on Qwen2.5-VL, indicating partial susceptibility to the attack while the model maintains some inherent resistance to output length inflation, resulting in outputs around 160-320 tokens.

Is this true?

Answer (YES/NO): NO